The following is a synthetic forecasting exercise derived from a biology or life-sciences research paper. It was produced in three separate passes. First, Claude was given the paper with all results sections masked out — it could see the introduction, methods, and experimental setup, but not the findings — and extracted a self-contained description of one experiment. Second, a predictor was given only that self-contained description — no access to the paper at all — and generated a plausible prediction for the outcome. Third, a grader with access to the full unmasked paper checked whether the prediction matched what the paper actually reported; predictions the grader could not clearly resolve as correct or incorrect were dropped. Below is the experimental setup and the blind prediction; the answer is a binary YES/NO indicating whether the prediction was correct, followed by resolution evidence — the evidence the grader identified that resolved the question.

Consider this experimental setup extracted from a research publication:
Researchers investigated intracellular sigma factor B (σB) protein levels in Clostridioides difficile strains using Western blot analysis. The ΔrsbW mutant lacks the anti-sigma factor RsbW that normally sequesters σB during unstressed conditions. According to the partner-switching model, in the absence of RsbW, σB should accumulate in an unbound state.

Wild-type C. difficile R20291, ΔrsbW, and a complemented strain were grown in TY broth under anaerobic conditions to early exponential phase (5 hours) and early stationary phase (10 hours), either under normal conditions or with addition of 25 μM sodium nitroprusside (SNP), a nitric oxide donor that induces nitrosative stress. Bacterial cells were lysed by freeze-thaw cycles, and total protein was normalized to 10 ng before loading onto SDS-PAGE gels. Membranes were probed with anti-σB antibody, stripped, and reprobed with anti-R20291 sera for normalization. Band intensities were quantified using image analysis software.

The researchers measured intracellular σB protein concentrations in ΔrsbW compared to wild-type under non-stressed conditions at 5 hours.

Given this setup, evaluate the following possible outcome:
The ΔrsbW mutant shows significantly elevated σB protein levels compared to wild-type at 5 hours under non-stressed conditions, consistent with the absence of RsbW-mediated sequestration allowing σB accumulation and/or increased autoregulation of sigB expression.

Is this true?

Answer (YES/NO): NO